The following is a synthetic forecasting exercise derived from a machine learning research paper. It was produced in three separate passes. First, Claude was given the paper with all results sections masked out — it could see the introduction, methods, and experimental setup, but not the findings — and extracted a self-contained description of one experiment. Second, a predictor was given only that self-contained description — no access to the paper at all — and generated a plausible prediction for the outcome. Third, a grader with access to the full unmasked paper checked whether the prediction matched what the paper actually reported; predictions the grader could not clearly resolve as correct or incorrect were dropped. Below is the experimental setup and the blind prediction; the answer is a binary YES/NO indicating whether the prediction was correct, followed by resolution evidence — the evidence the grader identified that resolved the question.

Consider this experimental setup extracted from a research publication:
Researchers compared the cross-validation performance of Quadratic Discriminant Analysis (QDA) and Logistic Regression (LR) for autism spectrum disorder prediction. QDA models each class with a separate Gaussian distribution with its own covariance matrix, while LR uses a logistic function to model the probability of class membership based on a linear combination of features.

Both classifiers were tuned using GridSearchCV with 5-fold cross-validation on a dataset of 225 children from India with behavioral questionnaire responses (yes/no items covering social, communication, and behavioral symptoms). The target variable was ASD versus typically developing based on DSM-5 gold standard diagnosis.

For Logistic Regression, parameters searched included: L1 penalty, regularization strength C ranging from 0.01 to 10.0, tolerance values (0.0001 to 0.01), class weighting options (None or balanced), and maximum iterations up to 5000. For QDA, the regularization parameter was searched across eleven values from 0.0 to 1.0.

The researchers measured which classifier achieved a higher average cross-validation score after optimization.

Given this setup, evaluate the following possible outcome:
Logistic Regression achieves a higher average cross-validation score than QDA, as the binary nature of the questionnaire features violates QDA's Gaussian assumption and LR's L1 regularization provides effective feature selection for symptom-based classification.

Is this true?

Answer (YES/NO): YES